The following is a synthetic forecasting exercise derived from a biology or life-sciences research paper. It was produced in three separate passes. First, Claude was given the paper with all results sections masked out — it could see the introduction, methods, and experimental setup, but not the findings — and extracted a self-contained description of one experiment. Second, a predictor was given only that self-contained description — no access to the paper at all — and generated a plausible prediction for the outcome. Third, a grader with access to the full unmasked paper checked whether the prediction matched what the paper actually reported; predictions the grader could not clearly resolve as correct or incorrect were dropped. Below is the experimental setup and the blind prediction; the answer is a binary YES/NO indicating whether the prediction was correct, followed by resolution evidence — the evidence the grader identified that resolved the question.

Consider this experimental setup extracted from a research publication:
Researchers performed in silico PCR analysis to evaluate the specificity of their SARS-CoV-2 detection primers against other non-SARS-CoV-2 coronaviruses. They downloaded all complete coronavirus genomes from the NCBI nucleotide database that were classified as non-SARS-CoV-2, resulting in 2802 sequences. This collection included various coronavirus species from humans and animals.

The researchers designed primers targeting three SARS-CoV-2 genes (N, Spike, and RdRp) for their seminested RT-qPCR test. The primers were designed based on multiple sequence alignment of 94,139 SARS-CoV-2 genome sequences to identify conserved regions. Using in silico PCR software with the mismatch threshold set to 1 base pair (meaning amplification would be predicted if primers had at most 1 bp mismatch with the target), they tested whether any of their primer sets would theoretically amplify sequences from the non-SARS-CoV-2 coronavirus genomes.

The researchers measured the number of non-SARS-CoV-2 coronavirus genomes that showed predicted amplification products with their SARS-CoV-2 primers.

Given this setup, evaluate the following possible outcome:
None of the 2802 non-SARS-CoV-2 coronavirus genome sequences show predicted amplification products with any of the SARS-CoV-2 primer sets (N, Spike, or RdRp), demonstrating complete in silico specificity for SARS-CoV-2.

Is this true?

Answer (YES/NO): NO